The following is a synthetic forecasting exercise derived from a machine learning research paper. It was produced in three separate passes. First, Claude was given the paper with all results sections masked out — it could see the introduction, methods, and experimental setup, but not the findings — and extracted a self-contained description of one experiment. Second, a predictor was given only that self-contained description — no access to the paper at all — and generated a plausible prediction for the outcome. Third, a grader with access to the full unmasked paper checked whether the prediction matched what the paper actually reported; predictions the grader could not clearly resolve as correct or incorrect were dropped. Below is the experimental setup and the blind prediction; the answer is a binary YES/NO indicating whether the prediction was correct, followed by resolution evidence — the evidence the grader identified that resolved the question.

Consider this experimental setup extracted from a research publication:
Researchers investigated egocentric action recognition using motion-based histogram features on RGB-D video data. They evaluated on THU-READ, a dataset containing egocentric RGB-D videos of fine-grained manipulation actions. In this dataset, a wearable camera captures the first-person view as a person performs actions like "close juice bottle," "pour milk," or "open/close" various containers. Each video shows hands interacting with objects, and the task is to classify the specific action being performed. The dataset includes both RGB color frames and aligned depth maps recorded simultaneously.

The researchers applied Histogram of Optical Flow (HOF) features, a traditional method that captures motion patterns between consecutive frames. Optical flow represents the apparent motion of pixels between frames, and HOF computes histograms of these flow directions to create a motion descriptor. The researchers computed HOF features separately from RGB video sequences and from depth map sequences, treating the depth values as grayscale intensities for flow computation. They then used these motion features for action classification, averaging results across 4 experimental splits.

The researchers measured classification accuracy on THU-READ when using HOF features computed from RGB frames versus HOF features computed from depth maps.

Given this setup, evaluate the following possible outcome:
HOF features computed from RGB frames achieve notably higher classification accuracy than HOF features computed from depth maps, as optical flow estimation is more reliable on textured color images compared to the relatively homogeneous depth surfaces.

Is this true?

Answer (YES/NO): YES